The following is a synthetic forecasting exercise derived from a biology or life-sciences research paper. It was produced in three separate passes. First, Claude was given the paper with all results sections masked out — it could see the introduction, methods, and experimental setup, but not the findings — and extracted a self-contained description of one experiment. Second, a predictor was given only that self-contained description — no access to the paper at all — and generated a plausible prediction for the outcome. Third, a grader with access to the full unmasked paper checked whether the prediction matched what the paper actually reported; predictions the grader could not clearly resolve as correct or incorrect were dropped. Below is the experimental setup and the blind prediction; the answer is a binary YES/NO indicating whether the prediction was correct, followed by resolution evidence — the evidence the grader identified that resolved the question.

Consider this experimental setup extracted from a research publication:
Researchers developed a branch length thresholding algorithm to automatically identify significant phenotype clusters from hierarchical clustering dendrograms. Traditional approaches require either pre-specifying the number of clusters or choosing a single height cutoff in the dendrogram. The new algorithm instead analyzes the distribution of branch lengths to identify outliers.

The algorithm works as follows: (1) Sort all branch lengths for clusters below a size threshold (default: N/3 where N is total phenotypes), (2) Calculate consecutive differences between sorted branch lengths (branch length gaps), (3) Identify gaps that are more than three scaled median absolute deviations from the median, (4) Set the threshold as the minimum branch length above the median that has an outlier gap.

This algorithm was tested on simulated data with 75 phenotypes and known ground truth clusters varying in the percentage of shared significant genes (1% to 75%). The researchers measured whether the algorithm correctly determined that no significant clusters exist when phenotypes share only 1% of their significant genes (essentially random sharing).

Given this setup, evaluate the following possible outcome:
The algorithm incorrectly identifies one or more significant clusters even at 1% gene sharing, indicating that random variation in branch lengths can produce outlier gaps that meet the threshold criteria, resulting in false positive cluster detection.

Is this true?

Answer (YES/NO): NO